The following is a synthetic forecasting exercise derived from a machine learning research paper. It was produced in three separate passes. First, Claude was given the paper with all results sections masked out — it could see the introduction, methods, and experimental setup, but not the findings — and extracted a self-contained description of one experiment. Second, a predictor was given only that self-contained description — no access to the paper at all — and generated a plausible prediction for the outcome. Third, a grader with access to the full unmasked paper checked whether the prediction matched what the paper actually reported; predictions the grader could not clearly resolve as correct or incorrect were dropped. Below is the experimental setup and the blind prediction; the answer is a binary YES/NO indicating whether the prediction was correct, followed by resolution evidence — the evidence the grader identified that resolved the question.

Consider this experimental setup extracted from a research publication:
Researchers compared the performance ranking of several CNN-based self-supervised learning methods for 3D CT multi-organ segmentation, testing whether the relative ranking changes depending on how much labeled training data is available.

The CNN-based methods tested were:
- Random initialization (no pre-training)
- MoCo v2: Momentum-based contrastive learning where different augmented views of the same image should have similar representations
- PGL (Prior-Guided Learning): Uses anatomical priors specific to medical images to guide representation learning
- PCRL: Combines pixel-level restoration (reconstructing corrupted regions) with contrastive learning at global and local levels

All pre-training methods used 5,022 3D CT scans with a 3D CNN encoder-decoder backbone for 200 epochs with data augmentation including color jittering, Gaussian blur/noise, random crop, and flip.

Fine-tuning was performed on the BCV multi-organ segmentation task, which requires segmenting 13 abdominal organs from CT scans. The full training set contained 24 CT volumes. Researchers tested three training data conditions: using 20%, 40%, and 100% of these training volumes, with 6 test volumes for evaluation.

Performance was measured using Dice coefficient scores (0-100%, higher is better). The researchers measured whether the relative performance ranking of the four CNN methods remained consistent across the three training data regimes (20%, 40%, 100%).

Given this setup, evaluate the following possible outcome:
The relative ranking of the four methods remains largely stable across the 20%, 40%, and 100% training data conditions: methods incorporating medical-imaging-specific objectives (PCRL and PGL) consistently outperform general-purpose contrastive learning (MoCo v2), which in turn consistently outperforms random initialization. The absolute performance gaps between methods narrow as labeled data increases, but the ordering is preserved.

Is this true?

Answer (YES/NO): YES